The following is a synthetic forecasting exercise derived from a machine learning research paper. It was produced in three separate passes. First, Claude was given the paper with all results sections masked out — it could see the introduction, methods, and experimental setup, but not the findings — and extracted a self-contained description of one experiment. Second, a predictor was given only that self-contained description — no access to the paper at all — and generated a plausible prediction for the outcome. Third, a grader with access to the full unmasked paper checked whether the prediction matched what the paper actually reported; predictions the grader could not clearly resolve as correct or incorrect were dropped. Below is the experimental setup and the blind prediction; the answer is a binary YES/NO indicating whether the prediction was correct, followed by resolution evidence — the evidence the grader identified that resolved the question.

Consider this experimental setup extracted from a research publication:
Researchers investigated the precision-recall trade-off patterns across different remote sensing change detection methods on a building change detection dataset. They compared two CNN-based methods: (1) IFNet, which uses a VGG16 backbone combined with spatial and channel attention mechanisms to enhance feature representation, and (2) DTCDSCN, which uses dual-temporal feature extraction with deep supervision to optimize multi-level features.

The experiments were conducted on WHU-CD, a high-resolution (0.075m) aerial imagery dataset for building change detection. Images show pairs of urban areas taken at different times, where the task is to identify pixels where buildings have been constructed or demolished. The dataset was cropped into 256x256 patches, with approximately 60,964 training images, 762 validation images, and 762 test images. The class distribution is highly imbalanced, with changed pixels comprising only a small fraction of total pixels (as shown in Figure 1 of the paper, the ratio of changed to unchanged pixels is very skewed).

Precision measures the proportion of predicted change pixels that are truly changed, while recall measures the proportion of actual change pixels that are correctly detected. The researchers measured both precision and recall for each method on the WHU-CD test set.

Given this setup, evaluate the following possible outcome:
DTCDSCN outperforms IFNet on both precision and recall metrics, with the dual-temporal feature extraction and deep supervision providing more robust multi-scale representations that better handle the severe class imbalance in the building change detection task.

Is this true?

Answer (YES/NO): NO